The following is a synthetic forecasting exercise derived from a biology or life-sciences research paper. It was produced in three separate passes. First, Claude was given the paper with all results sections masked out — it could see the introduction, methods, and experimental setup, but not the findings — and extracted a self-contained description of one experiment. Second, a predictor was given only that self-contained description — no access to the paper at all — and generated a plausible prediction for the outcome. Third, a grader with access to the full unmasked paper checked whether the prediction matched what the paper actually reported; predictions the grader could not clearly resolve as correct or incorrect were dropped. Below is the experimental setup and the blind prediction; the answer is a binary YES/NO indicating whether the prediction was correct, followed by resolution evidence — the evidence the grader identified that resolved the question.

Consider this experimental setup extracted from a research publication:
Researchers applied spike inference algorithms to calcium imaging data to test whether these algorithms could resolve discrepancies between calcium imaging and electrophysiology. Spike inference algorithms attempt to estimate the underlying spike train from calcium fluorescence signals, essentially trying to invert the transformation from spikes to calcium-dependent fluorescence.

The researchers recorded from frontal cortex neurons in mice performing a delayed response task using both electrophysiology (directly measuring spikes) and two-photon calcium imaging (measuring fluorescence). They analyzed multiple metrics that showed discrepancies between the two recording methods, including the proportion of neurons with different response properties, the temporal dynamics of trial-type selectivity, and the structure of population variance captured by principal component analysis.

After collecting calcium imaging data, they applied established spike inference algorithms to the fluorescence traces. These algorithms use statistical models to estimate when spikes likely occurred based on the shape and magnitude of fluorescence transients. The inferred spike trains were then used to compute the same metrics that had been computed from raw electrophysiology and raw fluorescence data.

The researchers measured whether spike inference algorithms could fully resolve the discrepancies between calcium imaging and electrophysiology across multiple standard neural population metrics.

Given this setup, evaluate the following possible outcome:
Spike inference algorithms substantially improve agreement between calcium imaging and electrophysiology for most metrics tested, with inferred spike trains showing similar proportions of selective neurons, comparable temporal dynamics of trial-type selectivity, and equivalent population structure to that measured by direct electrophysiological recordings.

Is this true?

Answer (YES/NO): NO